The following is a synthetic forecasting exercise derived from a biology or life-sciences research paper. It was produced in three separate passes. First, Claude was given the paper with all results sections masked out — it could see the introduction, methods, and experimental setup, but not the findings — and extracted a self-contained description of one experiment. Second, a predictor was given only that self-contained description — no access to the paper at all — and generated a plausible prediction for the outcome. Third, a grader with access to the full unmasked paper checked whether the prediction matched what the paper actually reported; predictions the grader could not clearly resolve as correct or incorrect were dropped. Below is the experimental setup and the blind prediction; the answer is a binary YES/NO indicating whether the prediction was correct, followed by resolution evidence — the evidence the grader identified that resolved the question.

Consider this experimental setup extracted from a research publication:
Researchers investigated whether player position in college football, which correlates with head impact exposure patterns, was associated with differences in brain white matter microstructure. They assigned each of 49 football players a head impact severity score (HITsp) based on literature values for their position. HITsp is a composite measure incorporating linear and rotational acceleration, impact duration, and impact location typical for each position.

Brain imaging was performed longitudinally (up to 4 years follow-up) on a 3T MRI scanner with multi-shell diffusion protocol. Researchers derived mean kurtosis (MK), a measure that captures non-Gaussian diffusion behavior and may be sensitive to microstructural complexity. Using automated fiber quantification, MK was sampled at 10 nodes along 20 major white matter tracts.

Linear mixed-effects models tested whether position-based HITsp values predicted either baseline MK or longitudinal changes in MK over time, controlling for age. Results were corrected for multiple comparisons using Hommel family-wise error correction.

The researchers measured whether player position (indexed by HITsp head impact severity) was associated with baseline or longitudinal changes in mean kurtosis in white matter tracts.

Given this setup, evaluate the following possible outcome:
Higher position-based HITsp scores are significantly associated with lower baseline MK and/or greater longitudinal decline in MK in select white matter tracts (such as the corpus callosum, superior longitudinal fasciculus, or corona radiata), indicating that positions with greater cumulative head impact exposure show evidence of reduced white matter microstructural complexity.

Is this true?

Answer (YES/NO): NO